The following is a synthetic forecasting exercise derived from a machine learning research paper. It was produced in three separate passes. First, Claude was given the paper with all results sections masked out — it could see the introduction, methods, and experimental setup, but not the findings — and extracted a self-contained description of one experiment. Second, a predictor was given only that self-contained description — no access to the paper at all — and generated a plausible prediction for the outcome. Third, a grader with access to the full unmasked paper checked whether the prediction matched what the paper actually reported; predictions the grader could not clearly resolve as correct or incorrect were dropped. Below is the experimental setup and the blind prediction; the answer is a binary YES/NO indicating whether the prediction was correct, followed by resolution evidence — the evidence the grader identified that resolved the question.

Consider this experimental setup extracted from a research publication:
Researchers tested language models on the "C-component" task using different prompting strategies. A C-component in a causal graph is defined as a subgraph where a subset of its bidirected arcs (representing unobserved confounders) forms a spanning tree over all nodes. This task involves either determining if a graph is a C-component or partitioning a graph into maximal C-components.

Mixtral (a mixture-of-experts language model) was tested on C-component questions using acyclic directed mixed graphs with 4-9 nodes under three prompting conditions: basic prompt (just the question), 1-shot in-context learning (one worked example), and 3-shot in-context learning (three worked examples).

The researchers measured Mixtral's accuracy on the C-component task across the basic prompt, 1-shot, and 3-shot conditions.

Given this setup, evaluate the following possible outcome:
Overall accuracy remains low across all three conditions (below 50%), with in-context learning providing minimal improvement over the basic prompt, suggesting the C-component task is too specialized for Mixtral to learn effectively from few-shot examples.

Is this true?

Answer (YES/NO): NO